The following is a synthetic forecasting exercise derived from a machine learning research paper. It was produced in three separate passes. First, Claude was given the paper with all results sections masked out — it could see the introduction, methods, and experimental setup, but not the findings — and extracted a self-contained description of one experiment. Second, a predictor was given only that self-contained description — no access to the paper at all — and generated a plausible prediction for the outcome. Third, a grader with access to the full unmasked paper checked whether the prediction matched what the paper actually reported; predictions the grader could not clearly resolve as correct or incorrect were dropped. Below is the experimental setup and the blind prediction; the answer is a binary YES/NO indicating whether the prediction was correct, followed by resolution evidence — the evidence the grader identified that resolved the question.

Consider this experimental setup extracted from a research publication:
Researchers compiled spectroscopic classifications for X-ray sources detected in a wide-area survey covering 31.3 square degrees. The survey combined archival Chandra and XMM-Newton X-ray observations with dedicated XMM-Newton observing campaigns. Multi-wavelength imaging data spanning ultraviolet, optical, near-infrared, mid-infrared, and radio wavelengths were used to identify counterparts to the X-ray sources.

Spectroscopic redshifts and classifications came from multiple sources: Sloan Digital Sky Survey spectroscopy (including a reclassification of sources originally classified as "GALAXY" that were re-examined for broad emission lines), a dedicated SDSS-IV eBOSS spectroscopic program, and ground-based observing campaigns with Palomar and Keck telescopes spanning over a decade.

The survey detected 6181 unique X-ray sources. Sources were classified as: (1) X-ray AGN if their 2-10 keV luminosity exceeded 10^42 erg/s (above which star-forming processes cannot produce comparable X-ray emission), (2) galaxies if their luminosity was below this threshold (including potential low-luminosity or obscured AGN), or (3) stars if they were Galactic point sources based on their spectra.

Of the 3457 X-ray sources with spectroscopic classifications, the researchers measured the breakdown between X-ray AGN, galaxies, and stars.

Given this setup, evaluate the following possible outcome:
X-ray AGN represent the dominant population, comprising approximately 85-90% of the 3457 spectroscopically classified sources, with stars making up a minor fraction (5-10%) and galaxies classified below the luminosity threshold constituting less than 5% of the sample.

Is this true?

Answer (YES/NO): NO